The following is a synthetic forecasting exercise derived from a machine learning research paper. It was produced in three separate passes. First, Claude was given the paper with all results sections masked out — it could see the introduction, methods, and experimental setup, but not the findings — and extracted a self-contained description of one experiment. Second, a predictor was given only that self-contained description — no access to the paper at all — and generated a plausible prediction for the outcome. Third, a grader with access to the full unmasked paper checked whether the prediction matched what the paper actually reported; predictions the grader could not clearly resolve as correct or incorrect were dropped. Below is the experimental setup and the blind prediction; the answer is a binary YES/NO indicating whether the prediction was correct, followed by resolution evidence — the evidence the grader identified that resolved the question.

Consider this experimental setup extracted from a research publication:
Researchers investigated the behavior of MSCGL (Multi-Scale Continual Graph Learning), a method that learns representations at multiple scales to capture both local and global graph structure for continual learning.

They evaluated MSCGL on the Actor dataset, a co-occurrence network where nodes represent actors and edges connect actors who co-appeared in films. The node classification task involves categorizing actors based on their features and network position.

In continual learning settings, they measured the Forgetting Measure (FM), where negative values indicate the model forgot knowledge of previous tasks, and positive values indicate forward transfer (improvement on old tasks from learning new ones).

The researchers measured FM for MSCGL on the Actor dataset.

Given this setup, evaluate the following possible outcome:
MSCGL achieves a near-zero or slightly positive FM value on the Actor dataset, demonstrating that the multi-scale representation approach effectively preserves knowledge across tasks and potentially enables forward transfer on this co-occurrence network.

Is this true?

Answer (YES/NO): YES